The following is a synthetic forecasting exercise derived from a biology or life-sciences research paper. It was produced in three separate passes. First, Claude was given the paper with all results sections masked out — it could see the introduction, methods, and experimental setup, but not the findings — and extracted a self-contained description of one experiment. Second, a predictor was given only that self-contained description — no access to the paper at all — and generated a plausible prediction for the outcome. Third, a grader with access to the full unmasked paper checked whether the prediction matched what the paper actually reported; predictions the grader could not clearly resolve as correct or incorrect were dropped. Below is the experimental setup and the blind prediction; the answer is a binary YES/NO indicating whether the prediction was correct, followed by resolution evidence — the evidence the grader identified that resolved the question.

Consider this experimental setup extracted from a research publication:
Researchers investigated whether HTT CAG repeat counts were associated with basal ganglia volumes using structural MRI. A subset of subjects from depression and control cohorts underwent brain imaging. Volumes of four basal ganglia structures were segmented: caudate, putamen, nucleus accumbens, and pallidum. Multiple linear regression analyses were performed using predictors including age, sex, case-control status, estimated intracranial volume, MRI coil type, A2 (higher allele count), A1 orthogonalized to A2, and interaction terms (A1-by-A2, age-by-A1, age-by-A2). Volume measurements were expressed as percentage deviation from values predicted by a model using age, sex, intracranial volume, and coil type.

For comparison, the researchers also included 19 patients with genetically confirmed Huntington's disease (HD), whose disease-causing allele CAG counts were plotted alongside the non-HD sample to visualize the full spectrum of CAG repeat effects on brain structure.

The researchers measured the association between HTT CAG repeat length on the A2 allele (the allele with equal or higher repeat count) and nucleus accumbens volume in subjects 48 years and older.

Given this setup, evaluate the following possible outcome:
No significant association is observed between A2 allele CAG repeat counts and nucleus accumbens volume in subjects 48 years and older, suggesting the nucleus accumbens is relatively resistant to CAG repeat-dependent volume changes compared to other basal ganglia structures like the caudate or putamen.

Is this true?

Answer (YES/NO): NO